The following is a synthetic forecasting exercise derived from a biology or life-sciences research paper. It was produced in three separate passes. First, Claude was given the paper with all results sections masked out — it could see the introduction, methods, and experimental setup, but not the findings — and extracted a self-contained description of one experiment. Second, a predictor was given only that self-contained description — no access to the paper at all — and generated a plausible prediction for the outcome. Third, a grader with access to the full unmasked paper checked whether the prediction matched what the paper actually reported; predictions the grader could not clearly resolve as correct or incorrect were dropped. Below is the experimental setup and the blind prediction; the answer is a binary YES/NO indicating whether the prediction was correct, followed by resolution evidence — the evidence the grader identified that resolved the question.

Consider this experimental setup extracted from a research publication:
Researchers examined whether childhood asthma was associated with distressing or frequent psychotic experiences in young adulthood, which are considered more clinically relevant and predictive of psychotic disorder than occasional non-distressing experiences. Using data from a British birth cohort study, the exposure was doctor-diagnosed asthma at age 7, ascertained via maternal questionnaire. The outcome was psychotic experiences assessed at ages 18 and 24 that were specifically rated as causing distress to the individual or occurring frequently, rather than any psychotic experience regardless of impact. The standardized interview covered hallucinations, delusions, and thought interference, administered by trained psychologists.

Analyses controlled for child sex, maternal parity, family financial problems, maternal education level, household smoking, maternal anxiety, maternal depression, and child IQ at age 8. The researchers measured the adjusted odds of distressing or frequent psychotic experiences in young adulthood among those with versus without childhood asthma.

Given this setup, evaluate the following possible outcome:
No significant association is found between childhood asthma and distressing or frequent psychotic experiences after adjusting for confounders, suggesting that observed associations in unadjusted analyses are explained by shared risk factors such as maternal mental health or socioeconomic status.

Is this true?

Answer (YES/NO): NO